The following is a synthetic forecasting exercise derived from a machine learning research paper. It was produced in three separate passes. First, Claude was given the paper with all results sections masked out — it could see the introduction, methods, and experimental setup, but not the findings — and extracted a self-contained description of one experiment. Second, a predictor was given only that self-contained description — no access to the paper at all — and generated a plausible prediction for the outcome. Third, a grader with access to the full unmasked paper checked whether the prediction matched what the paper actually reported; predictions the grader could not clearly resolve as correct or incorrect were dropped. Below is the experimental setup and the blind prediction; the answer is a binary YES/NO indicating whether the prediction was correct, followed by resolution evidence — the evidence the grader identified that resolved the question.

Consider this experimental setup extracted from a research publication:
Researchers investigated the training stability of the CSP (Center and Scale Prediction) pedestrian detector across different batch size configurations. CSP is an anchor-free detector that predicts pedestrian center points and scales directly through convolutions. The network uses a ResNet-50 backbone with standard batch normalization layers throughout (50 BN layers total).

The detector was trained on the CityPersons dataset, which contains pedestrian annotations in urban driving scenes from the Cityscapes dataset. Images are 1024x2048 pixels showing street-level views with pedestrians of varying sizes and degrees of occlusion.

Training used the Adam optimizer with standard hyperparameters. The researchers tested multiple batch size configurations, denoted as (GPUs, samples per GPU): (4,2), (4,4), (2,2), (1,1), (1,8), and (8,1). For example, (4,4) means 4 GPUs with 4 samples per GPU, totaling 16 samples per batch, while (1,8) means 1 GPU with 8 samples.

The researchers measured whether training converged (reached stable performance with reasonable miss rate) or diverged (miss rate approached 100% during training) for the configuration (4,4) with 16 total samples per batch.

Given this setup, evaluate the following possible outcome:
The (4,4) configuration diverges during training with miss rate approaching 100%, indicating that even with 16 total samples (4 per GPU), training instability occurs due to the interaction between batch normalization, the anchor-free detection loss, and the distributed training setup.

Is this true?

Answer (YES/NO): YES